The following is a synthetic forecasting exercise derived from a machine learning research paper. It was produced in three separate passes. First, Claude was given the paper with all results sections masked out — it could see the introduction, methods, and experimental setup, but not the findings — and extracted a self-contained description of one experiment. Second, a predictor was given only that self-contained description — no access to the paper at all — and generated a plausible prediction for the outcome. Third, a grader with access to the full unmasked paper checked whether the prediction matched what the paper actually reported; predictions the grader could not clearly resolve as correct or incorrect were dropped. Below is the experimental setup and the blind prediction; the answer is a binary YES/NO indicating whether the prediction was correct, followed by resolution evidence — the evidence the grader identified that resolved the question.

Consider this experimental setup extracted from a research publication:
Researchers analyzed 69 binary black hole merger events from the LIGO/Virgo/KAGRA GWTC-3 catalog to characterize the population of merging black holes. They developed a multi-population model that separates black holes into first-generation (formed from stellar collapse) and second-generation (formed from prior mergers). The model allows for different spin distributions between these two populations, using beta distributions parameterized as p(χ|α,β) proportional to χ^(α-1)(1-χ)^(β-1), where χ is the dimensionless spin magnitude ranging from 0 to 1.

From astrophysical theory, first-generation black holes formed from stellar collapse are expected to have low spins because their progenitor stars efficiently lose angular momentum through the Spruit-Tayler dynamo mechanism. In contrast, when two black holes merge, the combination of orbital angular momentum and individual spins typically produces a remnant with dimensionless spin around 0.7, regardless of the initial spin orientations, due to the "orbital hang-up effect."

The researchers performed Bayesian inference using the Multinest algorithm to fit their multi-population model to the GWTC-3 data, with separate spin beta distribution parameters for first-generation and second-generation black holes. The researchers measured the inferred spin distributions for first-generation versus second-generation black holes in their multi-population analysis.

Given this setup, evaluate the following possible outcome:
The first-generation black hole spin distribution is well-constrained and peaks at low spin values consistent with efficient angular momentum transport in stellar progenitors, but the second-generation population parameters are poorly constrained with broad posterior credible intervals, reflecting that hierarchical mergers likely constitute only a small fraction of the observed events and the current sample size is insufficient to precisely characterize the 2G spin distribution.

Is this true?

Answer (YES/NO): YES